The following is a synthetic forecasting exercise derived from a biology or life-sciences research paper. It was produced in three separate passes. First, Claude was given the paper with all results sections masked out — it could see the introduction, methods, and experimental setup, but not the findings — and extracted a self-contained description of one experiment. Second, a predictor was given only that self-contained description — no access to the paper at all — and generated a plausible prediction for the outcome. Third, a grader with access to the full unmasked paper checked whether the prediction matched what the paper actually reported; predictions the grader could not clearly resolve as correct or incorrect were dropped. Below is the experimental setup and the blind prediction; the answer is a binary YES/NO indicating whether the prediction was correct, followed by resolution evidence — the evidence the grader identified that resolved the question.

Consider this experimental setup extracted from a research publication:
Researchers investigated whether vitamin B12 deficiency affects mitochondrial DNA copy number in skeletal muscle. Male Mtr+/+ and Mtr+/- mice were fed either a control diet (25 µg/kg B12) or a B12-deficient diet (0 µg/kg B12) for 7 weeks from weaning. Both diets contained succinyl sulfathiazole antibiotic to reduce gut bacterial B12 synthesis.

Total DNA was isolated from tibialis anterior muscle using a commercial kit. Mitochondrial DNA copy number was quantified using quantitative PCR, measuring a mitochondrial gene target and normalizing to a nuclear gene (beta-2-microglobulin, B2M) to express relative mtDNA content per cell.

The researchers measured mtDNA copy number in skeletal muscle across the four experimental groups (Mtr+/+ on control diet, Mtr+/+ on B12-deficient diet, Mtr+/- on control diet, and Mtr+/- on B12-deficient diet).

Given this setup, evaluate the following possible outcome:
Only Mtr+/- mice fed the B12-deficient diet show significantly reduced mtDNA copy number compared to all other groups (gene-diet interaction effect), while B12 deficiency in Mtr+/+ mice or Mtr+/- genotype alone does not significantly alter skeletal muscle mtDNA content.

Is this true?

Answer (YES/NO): NO